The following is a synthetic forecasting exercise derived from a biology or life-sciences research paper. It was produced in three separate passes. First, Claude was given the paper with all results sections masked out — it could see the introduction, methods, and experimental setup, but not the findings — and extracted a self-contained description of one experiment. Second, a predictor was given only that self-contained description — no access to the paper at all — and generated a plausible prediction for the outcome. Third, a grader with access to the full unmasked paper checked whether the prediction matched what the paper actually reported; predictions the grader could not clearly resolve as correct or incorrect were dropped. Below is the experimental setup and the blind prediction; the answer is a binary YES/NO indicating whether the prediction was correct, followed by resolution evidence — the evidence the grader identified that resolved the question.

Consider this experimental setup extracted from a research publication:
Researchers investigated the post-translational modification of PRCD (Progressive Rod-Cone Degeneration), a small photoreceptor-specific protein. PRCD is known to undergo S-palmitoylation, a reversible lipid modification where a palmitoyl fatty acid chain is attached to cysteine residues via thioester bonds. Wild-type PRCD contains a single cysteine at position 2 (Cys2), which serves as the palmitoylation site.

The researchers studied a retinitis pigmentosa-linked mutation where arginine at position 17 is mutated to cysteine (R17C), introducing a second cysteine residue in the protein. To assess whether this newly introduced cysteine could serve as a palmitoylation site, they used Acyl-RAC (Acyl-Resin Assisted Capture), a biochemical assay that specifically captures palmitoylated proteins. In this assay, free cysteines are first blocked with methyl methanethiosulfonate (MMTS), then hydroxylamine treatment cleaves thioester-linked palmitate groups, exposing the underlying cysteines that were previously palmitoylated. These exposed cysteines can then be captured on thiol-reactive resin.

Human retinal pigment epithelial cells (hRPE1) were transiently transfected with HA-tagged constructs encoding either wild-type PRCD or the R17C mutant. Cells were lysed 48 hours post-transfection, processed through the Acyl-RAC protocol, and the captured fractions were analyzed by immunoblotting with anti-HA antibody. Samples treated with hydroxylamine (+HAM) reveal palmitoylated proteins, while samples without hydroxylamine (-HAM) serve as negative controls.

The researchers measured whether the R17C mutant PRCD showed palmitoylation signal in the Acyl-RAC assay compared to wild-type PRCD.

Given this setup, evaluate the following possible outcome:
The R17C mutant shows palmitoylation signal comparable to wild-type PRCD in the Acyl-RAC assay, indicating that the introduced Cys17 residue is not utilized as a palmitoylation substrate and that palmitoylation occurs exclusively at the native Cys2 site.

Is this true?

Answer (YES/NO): NO